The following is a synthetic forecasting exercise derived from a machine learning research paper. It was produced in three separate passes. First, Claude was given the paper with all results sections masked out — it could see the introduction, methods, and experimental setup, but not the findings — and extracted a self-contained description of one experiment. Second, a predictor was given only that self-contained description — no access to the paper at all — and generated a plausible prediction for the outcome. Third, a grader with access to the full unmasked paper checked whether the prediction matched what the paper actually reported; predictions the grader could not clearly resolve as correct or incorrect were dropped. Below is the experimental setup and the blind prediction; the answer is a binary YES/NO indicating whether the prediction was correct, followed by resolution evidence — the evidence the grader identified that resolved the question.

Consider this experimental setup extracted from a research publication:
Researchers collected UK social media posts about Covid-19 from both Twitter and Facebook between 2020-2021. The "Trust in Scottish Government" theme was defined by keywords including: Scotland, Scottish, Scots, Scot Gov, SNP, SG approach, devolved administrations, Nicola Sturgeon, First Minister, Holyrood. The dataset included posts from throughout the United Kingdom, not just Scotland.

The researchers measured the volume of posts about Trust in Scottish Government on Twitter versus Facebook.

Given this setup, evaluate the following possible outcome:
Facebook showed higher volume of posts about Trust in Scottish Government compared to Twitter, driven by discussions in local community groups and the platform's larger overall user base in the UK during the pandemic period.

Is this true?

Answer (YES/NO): NO